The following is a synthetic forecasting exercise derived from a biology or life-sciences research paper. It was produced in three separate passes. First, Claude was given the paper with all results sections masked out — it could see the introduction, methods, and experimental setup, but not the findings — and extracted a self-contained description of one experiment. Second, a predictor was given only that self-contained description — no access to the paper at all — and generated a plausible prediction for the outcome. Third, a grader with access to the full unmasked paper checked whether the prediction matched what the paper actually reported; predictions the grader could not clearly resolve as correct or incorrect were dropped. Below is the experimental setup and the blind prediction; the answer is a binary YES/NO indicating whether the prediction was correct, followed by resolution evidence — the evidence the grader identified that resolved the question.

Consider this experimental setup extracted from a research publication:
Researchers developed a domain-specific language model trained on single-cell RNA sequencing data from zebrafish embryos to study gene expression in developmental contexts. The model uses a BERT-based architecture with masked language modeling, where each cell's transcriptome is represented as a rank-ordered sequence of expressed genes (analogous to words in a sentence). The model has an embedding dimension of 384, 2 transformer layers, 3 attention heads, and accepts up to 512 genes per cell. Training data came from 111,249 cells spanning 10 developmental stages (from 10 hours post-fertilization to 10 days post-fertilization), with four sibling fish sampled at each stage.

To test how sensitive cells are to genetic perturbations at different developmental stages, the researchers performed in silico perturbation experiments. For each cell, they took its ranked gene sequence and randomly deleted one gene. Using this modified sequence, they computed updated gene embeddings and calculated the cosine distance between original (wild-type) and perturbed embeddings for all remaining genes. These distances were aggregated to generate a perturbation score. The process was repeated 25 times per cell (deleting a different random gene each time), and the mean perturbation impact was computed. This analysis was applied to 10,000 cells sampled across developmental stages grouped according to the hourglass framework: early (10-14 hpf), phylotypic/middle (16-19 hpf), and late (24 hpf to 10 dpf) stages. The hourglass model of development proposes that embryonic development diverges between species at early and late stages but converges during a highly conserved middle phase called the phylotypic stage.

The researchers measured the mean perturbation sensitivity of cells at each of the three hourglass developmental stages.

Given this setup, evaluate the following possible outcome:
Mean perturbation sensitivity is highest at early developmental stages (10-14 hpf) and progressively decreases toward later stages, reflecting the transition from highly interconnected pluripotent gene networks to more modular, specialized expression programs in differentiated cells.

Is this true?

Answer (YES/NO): NO